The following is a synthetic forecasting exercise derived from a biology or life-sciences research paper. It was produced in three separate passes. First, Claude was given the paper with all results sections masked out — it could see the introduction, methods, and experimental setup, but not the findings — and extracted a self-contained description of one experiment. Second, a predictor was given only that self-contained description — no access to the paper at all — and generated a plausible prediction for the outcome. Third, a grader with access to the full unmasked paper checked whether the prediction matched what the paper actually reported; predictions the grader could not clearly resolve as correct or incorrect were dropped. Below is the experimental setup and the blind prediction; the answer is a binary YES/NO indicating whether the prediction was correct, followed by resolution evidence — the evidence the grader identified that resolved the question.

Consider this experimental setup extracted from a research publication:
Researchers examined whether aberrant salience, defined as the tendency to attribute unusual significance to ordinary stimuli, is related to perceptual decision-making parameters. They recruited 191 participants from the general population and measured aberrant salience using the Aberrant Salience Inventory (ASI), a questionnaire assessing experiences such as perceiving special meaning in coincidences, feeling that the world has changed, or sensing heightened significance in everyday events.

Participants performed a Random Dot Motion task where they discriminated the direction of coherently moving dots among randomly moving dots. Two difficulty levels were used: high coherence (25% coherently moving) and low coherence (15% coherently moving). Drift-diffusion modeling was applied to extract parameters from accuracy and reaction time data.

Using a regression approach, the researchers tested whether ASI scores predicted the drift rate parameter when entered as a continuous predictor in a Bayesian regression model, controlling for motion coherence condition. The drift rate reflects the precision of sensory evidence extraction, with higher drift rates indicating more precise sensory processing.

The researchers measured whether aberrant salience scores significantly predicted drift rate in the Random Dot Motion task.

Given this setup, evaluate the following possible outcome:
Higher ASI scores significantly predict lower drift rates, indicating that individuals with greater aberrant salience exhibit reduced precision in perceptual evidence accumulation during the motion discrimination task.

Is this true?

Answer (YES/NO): NO